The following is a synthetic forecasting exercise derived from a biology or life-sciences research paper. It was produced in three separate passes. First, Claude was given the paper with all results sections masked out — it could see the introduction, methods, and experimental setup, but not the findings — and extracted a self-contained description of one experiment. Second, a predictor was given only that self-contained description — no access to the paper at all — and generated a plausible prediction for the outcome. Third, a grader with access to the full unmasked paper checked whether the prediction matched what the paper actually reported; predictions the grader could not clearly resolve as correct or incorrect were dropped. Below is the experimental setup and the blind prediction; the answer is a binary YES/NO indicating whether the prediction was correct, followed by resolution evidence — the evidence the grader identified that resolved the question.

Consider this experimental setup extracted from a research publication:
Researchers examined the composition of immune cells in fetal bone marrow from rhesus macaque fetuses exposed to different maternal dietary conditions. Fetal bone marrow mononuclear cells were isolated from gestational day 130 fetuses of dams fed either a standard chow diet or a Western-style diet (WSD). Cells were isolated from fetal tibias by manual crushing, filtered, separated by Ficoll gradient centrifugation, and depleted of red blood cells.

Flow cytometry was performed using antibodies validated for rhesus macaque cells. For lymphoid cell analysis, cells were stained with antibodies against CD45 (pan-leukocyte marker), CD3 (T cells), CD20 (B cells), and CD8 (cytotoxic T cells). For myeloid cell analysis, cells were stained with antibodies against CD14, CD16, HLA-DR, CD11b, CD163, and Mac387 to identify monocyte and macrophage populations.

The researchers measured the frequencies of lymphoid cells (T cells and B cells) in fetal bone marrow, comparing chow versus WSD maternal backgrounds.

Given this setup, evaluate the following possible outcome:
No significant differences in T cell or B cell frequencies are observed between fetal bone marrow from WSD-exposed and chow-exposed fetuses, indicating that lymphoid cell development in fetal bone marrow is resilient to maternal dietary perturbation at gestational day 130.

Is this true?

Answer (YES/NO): NO